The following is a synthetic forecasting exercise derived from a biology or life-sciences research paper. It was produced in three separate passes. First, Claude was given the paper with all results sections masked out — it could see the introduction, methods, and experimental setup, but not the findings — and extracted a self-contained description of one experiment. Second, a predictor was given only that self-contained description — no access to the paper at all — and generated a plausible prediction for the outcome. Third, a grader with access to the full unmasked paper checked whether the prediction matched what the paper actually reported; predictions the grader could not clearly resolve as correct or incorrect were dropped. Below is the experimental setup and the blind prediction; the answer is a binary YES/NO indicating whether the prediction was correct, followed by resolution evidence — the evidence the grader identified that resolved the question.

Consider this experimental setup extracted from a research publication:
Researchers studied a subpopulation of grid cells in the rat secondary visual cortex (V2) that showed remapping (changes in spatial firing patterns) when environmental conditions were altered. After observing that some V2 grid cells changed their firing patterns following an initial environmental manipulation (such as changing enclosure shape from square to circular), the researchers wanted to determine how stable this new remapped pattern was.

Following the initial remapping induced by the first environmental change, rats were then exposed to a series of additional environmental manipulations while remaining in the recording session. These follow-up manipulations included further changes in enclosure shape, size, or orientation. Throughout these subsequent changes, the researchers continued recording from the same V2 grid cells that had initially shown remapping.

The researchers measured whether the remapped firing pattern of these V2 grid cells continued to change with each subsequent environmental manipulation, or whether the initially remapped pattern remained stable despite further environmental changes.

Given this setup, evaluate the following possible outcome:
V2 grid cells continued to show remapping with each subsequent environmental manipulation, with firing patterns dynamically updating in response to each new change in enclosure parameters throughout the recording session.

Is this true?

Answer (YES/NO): NO